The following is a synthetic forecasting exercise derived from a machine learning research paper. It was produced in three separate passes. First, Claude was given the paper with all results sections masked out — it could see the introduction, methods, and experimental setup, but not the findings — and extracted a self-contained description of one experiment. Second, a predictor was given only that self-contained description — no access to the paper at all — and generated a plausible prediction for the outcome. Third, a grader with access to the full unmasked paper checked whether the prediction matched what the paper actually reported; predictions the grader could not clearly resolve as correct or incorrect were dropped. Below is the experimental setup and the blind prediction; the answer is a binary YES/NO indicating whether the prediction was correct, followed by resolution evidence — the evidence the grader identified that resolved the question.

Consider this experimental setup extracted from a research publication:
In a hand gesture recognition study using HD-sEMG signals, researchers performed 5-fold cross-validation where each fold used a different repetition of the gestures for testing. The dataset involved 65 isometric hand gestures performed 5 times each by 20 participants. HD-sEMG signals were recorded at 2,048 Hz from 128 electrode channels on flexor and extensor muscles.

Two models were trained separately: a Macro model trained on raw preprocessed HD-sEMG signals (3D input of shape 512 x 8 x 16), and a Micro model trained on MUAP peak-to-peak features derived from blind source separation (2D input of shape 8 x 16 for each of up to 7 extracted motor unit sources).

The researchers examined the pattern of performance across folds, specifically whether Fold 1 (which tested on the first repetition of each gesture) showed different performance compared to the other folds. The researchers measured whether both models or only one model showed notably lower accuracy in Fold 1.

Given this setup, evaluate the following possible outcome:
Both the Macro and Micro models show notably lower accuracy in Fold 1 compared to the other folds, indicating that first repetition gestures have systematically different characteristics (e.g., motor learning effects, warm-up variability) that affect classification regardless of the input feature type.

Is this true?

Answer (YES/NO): YES